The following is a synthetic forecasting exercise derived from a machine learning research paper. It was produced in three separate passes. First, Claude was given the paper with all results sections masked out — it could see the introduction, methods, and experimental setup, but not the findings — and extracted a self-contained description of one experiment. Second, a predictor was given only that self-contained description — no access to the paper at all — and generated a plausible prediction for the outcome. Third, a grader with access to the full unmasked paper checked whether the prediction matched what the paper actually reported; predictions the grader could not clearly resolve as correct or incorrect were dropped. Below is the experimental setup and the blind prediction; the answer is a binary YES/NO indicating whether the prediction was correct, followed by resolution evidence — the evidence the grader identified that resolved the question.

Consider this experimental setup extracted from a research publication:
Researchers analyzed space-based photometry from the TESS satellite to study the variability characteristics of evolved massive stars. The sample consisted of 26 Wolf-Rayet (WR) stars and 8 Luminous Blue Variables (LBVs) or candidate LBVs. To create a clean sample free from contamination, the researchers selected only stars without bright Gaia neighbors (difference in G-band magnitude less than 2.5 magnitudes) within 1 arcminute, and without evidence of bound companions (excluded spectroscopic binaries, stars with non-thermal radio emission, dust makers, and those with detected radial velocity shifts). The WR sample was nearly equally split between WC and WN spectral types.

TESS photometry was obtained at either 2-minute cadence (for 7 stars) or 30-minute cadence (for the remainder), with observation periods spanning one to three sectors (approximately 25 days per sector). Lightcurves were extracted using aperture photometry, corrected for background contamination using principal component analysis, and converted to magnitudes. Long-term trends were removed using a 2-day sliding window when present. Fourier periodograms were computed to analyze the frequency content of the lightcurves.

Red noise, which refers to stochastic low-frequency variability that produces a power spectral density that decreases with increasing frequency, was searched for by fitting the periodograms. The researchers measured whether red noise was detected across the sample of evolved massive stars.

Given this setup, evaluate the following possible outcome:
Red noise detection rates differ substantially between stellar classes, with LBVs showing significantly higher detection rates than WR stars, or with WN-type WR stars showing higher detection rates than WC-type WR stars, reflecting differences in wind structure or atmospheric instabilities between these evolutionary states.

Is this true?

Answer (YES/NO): NO